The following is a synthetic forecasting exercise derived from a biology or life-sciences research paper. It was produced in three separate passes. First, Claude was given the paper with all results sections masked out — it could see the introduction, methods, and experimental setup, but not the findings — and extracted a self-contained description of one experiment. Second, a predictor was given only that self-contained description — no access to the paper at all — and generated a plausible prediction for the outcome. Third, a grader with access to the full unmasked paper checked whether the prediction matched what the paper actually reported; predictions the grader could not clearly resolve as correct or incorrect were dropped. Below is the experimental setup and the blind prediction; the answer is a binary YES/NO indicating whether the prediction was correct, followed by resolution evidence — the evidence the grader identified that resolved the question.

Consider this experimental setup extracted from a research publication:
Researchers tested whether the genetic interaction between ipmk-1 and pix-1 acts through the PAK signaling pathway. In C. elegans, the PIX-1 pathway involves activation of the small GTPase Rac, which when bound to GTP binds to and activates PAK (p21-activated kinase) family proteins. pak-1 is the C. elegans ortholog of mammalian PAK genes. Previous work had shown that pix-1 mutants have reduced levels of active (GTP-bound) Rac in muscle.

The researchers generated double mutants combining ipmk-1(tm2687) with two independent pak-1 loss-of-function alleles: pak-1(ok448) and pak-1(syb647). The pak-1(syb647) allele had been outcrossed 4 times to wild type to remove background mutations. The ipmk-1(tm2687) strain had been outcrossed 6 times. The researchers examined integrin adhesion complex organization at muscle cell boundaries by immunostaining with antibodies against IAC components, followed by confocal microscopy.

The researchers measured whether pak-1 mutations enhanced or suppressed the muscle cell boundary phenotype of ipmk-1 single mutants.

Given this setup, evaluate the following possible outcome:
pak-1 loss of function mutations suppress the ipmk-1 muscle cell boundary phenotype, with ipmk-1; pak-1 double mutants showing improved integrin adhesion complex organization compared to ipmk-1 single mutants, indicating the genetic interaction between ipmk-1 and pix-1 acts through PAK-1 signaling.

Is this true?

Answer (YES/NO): NO